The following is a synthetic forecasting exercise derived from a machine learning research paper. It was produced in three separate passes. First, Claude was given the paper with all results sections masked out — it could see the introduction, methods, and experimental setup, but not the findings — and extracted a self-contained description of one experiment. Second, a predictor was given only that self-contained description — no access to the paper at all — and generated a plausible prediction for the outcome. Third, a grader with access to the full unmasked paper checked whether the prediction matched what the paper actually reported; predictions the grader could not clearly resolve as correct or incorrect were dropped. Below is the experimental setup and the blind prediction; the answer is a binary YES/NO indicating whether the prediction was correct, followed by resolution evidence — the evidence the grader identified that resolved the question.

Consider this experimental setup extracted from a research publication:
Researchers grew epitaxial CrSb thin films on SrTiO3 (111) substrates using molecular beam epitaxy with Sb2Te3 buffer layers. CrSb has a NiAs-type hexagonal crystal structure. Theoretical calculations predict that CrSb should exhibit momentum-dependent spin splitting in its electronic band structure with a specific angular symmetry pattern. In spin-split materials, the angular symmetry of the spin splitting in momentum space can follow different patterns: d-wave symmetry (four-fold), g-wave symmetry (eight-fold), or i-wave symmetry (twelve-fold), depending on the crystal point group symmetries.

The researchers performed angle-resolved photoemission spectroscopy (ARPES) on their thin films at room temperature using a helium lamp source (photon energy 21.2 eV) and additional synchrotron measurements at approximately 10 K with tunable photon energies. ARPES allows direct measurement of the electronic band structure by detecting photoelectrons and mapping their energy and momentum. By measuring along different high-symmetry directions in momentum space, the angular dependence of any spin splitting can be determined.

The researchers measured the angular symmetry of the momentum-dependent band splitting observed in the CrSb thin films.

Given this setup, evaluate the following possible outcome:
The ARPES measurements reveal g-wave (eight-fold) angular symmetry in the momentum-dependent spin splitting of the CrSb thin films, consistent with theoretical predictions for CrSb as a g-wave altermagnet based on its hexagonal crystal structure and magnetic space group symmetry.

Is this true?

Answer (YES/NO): YES